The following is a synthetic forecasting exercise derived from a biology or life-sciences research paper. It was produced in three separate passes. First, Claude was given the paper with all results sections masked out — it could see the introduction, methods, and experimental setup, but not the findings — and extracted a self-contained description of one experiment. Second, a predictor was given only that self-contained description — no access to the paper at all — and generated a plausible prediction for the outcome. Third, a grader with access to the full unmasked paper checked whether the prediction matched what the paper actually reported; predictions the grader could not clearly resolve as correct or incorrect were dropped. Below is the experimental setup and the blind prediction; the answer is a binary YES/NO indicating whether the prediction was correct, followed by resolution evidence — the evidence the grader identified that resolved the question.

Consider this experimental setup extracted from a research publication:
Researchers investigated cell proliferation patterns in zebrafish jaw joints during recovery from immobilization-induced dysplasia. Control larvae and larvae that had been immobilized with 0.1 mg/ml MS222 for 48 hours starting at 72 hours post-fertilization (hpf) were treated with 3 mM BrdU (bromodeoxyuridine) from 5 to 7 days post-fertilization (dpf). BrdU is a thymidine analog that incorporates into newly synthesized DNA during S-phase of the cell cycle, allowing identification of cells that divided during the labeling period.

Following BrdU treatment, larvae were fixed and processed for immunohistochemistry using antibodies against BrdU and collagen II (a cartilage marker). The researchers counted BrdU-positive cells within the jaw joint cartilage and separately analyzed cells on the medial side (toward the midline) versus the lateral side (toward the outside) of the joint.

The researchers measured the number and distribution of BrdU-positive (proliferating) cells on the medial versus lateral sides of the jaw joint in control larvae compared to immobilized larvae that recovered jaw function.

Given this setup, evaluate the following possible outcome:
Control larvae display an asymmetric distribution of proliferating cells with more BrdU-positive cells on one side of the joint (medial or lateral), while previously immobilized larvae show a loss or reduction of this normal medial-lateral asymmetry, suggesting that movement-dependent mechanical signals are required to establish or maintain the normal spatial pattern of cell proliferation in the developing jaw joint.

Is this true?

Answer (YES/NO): NO